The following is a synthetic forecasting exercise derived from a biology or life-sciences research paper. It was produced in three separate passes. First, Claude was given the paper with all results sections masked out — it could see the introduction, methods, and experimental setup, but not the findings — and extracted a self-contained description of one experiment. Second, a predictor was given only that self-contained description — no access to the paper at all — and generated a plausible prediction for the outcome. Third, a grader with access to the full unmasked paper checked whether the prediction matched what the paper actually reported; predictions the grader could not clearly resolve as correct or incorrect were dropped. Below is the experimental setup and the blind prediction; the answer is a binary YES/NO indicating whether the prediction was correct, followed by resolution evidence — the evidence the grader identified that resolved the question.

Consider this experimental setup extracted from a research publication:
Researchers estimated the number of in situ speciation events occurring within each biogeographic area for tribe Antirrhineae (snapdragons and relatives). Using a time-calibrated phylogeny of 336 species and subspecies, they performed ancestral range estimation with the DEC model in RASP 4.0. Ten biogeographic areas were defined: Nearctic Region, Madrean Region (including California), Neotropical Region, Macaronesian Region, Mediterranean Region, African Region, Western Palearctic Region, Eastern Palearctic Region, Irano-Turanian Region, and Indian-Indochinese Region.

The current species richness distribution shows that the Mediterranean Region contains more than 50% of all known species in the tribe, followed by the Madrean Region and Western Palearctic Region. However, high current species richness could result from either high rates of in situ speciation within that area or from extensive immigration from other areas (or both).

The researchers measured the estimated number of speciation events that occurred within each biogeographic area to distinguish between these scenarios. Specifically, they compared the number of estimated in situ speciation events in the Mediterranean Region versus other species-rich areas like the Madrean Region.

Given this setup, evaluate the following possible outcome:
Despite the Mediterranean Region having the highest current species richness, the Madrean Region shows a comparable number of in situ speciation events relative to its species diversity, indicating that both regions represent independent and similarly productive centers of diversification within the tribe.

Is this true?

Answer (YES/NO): NO